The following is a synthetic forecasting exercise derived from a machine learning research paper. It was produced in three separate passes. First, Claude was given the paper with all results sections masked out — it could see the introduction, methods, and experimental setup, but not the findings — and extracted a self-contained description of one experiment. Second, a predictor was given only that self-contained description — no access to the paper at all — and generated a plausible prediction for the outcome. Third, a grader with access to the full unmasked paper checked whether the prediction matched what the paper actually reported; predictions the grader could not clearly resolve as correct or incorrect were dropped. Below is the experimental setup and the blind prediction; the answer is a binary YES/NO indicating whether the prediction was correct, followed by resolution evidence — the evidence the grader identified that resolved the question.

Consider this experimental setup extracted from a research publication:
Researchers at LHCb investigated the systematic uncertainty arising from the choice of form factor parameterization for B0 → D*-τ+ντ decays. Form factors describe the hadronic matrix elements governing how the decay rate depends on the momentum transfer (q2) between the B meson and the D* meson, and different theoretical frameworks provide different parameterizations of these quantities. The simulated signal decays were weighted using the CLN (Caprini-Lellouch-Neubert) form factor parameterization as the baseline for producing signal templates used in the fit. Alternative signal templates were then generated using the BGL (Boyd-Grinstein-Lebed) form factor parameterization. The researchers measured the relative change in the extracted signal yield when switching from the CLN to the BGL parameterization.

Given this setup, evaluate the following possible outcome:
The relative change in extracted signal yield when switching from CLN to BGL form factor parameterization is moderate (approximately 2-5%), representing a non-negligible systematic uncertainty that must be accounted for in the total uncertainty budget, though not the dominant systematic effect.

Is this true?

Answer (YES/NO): NO